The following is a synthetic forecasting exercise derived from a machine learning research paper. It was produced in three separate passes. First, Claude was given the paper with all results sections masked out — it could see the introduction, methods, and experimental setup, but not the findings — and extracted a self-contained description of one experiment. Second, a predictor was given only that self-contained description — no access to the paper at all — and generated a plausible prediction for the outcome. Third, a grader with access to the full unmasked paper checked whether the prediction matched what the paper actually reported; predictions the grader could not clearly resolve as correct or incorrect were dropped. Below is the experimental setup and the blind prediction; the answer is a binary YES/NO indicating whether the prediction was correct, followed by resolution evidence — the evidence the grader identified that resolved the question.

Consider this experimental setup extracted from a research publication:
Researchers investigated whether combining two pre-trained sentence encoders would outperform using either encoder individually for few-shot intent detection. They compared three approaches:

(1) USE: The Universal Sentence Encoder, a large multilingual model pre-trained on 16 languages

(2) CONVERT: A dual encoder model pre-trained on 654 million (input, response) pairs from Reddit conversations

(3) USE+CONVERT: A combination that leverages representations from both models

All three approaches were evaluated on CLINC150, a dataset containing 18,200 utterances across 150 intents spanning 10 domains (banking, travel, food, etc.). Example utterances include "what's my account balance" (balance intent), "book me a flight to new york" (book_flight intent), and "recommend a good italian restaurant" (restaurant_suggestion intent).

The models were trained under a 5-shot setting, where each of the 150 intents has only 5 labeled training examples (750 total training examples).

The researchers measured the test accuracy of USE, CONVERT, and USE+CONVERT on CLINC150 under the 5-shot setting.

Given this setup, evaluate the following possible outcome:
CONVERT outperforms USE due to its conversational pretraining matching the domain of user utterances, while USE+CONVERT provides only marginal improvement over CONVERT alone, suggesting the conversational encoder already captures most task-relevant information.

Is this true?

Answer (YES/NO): NO